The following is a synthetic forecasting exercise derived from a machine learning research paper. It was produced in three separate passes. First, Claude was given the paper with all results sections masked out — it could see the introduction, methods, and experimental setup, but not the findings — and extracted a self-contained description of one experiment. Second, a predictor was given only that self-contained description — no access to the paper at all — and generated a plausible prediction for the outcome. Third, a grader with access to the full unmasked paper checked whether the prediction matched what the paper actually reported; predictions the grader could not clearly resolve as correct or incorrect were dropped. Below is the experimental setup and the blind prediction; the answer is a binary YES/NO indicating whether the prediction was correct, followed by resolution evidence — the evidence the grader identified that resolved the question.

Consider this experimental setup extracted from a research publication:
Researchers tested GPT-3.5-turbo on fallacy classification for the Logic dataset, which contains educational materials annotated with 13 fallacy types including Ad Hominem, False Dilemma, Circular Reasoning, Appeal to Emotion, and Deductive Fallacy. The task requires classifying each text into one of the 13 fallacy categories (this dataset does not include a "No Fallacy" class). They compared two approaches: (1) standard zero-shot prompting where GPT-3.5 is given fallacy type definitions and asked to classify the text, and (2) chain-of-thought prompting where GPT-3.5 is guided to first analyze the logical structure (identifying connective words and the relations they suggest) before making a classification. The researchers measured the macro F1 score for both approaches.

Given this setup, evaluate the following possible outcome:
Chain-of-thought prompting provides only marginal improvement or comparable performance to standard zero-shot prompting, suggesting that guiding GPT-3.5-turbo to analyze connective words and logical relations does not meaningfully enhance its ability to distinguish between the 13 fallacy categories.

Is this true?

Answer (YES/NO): NO